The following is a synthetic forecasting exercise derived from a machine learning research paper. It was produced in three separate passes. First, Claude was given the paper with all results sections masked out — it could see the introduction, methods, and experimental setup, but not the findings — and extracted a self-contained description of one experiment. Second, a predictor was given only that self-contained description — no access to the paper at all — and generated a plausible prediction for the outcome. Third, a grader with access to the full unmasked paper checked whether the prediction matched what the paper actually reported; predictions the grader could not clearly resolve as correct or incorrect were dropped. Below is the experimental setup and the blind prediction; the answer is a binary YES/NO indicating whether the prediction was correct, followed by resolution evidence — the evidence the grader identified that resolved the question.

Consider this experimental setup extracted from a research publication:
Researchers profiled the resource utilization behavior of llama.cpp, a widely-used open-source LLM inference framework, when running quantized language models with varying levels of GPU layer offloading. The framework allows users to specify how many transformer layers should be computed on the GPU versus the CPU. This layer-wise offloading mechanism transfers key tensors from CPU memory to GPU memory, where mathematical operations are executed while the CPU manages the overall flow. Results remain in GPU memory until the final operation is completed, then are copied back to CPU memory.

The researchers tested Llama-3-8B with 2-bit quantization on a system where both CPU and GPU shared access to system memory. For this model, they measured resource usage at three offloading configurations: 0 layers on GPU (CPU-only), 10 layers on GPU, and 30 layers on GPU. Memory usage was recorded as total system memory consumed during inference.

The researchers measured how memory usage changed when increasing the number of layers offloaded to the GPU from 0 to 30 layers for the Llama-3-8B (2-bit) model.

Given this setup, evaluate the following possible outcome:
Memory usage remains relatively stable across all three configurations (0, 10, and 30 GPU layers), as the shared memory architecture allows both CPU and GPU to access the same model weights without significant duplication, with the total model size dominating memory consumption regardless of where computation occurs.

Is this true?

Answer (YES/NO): NO